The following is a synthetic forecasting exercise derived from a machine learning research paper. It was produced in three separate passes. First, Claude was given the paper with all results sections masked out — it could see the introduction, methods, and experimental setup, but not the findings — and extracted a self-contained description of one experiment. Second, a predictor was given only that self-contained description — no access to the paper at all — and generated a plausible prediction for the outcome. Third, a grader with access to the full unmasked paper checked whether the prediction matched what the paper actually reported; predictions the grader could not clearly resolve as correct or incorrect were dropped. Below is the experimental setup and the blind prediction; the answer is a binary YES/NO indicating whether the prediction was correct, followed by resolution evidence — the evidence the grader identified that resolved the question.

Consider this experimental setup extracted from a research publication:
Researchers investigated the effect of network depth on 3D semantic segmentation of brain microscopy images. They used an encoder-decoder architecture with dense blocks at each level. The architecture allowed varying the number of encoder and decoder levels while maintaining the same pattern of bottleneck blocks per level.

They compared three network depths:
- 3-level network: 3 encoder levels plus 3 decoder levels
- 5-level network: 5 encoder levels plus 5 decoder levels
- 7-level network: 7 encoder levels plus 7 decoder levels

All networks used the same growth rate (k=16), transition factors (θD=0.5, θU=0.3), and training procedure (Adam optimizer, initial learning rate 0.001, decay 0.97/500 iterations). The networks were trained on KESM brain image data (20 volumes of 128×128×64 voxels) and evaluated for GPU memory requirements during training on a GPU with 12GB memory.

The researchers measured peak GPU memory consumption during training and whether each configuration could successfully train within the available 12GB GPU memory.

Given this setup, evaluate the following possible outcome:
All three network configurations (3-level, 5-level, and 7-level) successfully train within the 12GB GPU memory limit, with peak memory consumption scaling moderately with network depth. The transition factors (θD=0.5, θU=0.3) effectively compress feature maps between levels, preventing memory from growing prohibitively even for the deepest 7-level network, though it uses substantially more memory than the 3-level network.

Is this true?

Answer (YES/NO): NO